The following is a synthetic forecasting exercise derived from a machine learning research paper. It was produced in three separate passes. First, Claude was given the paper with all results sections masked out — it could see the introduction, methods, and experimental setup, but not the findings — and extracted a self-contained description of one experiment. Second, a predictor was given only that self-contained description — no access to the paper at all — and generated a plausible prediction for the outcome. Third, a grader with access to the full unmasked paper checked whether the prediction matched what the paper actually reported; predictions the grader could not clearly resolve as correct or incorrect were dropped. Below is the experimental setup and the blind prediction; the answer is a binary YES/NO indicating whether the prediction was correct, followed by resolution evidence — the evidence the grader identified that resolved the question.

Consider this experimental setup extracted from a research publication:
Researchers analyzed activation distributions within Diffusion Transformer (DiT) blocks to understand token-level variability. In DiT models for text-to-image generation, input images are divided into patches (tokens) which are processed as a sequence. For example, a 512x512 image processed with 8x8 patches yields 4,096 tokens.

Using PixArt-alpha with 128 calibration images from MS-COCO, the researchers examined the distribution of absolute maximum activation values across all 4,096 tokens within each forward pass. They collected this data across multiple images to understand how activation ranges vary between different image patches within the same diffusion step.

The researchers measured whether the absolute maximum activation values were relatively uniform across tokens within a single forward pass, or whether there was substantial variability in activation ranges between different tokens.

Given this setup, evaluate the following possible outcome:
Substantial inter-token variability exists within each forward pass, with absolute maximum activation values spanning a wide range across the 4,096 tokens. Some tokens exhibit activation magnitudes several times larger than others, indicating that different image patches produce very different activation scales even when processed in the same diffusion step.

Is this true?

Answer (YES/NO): YES